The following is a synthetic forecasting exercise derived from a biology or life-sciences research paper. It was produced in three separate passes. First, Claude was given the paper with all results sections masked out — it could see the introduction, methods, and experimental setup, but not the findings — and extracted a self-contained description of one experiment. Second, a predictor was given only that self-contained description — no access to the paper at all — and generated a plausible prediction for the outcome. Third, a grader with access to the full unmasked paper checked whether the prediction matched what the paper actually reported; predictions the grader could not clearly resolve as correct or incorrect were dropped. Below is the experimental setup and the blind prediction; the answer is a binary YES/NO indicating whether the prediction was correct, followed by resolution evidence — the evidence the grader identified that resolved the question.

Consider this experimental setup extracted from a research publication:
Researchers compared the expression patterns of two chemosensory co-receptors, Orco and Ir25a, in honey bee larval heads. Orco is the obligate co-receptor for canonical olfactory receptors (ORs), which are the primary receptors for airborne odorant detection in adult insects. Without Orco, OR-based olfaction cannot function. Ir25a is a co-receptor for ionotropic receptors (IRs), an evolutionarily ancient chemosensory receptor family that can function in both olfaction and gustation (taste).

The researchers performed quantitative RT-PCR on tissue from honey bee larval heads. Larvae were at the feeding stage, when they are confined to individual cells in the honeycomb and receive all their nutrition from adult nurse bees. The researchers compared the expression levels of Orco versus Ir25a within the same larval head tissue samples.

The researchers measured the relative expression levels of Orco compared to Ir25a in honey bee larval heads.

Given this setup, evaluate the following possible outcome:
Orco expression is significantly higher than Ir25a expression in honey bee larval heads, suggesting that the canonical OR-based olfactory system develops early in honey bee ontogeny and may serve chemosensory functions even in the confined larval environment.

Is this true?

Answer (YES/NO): NO